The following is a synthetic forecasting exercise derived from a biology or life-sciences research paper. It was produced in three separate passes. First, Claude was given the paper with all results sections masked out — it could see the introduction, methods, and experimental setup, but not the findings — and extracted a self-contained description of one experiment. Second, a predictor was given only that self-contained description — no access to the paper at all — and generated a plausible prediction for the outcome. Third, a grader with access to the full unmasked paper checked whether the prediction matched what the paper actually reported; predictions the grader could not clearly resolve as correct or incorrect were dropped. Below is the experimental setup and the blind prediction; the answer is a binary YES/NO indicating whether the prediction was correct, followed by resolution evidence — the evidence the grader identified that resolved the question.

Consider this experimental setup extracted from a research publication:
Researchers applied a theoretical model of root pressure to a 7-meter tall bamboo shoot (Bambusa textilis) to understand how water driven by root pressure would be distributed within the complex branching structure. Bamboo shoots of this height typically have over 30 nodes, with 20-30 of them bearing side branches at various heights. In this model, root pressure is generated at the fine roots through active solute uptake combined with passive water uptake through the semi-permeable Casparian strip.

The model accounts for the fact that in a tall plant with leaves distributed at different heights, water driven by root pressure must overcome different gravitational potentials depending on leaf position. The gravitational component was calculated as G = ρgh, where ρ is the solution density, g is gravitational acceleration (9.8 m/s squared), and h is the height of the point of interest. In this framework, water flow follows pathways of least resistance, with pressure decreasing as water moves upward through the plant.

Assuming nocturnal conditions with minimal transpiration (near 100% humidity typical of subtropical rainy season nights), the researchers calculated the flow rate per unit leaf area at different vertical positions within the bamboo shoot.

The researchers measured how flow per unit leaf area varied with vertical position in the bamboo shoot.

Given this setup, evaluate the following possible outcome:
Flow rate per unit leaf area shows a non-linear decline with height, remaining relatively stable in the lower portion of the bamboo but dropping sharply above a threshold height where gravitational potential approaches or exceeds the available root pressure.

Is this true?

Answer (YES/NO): NO